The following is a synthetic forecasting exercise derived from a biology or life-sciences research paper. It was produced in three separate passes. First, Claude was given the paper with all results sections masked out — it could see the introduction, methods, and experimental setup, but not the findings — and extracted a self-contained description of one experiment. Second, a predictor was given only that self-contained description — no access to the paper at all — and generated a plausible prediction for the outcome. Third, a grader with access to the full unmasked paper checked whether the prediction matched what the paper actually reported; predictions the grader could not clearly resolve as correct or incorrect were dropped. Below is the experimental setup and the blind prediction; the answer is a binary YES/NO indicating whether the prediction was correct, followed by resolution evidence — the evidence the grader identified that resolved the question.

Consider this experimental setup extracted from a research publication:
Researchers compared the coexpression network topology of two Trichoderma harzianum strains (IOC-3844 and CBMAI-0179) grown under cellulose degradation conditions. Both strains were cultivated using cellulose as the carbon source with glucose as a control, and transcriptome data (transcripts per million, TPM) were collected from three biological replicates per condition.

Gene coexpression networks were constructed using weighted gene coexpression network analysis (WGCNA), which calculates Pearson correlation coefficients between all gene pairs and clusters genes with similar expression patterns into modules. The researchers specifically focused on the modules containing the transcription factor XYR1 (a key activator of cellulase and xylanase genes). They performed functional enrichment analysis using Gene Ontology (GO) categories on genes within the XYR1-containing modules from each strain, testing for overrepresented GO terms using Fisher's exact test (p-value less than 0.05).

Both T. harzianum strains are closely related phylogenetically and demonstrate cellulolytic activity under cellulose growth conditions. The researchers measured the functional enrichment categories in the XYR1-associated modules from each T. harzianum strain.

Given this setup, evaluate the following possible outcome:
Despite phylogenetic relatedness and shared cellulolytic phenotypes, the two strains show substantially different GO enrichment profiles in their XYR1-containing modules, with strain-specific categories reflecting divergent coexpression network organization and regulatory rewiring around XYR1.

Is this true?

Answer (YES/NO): YES